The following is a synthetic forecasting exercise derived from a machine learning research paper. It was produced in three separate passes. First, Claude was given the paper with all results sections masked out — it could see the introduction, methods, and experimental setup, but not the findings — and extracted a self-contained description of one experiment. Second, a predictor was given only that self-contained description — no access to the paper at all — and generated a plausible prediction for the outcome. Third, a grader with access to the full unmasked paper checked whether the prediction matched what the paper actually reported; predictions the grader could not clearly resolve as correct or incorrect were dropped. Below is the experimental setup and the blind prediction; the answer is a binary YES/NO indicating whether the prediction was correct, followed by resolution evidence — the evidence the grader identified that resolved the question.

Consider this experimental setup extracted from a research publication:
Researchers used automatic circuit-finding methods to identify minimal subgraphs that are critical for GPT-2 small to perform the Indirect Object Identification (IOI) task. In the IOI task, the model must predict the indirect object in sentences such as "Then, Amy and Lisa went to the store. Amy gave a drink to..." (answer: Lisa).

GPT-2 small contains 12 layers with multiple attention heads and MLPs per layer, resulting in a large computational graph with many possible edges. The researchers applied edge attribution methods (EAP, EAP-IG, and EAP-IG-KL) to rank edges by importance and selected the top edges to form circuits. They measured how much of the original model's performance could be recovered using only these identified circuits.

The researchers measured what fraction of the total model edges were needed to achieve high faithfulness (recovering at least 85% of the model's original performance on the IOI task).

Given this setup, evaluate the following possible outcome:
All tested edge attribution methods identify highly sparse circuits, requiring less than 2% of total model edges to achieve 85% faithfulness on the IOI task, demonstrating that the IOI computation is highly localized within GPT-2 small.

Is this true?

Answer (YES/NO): NO